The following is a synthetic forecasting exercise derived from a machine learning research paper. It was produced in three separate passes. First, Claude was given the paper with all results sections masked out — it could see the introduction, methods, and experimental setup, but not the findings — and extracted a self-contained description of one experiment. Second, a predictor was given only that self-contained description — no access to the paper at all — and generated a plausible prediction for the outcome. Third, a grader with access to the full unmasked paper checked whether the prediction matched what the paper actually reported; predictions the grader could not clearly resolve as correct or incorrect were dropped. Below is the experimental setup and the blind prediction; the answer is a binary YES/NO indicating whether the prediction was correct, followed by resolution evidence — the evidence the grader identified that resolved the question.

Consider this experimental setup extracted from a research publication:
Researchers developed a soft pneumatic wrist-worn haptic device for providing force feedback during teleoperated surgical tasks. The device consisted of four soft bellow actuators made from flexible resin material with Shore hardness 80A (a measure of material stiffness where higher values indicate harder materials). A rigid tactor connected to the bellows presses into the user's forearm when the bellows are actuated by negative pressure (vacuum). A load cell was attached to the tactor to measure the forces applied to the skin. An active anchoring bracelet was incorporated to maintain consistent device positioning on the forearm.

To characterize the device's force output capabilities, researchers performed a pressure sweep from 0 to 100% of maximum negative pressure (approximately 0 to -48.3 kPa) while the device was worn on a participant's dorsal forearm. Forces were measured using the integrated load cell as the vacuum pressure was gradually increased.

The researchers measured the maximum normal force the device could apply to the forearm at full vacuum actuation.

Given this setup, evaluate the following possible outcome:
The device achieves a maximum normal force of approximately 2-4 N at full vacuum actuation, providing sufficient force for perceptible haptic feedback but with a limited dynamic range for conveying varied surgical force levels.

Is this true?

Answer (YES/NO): NO